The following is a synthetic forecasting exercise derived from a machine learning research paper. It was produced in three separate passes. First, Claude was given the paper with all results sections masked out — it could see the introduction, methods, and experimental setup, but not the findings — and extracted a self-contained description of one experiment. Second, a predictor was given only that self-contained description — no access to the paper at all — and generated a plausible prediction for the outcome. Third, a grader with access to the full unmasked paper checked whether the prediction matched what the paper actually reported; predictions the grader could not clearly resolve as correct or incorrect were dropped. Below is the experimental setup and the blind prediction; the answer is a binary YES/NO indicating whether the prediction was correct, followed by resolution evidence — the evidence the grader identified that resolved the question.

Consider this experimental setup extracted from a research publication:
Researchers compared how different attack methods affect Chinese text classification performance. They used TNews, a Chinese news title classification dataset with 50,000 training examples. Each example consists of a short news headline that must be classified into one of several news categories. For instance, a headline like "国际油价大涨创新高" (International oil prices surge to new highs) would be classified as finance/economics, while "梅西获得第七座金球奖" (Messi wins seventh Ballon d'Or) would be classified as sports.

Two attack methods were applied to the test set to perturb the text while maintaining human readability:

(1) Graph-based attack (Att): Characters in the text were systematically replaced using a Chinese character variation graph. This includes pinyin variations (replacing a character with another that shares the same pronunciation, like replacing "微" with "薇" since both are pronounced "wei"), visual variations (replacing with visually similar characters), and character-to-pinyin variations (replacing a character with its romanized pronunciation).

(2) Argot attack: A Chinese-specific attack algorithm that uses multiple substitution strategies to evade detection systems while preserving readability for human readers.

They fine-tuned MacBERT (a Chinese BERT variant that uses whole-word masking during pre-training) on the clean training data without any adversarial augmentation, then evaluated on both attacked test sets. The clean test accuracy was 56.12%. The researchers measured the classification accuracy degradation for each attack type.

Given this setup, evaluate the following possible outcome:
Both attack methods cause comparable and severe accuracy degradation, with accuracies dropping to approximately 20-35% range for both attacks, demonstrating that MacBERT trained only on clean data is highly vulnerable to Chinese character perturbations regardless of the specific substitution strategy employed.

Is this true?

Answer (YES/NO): NO